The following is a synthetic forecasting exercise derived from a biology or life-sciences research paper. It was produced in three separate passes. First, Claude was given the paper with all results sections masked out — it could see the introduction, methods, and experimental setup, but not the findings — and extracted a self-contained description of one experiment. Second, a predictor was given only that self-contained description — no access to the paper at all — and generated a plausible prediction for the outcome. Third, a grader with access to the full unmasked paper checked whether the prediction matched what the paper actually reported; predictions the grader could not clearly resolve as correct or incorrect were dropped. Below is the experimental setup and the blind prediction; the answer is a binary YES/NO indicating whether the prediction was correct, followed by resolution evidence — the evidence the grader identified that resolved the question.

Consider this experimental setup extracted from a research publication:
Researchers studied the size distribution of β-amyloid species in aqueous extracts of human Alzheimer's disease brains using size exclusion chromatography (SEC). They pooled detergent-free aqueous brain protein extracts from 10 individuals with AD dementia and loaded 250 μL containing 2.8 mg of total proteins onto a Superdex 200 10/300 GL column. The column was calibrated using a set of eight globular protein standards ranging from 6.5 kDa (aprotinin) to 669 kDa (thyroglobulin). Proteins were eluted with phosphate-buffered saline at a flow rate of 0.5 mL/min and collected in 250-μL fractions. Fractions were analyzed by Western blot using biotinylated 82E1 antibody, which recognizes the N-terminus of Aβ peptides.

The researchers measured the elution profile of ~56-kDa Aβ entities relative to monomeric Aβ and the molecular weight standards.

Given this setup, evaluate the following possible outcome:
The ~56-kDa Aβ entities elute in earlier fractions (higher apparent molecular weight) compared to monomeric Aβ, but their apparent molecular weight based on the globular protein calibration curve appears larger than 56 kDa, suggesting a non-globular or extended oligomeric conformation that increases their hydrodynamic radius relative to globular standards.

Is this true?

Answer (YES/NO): NO